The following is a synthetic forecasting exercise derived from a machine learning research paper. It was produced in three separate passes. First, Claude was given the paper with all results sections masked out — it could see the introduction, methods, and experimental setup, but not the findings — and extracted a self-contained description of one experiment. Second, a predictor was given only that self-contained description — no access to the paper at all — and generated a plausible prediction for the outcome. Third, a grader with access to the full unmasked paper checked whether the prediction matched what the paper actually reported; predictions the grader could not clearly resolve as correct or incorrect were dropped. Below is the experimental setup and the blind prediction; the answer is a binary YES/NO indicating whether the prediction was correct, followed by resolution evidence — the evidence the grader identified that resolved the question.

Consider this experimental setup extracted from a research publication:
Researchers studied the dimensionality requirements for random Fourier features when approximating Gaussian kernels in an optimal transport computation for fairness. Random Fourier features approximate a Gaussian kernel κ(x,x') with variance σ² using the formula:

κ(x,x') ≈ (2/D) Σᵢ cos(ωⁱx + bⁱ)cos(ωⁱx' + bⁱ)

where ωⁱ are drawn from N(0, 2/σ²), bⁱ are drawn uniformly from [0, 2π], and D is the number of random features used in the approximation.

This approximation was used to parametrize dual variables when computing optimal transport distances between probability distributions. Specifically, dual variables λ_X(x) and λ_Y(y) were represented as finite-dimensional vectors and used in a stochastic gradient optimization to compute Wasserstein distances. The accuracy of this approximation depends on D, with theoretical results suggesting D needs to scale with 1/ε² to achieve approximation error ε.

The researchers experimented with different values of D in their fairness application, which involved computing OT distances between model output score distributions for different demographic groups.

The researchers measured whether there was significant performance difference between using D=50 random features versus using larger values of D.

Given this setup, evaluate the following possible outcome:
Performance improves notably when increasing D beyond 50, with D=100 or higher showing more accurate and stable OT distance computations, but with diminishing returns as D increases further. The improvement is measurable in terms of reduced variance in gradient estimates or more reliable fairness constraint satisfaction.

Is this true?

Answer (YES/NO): NO